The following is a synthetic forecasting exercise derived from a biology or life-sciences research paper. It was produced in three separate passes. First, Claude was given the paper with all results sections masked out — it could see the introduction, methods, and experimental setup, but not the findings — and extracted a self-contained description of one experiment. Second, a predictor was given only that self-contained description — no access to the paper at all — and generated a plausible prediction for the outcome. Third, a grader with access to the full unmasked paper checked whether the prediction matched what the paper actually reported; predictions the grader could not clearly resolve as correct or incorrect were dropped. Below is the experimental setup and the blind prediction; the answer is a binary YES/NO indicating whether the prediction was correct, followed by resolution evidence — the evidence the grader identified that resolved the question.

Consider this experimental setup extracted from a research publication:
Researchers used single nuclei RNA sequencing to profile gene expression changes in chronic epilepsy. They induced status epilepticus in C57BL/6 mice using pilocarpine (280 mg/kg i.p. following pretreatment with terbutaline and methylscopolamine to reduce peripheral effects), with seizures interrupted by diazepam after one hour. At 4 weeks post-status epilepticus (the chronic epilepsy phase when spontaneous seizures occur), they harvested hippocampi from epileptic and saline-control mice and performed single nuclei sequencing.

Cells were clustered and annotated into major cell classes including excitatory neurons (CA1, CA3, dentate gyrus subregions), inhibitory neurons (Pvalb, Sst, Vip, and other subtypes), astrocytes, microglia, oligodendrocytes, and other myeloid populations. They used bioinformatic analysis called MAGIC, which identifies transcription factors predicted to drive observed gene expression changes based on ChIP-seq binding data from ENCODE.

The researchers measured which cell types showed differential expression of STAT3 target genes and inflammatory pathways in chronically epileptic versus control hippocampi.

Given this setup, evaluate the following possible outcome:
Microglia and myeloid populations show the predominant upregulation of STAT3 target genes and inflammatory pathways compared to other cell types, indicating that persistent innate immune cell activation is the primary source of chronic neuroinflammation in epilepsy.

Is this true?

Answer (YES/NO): NO